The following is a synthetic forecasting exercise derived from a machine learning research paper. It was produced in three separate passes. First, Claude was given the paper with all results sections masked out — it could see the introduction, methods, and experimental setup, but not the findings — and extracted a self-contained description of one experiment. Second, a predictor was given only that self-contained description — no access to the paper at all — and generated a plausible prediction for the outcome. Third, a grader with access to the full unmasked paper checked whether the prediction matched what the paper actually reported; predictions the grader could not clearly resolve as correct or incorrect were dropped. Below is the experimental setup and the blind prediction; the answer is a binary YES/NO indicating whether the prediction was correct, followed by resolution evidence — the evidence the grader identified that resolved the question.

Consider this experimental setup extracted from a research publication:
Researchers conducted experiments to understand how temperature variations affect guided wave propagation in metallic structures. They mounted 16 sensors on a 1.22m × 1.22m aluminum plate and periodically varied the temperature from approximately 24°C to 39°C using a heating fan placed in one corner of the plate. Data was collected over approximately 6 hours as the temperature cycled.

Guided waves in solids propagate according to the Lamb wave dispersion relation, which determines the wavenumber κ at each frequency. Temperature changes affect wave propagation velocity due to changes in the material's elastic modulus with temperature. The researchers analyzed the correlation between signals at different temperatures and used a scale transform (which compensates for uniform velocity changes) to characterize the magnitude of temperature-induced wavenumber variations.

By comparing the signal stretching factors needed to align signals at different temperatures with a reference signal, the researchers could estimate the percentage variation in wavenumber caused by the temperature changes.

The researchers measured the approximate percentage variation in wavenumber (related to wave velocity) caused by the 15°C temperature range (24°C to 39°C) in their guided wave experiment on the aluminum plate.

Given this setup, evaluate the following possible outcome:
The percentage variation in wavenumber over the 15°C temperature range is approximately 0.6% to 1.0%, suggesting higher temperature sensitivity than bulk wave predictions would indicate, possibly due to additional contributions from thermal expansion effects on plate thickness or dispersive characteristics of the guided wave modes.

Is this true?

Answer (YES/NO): NO